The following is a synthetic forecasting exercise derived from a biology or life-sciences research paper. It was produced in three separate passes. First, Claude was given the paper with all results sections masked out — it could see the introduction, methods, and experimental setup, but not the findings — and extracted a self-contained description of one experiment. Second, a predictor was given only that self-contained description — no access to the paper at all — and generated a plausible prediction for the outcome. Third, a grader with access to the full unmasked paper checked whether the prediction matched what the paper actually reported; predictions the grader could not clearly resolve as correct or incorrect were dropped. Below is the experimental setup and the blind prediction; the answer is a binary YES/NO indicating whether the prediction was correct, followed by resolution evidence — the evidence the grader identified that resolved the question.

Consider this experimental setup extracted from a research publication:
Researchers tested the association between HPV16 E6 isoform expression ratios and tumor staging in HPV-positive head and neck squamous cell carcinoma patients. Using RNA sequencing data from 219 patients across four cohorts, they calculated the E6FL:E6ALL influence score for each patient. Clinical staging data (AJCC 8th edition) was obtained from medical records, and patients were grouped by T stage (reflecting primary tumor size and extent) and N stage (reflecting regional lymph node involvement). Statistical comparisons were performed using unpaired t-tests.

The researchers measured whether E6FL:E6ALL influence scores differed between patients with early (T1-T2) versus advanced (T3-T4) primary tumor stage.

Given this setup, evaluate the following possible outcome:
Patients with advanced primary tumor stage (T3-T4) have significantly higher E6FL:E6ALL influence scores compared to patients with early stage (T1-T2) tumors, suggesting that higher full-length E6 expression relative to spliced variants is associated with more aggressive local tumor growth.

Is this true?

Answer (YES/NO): NO